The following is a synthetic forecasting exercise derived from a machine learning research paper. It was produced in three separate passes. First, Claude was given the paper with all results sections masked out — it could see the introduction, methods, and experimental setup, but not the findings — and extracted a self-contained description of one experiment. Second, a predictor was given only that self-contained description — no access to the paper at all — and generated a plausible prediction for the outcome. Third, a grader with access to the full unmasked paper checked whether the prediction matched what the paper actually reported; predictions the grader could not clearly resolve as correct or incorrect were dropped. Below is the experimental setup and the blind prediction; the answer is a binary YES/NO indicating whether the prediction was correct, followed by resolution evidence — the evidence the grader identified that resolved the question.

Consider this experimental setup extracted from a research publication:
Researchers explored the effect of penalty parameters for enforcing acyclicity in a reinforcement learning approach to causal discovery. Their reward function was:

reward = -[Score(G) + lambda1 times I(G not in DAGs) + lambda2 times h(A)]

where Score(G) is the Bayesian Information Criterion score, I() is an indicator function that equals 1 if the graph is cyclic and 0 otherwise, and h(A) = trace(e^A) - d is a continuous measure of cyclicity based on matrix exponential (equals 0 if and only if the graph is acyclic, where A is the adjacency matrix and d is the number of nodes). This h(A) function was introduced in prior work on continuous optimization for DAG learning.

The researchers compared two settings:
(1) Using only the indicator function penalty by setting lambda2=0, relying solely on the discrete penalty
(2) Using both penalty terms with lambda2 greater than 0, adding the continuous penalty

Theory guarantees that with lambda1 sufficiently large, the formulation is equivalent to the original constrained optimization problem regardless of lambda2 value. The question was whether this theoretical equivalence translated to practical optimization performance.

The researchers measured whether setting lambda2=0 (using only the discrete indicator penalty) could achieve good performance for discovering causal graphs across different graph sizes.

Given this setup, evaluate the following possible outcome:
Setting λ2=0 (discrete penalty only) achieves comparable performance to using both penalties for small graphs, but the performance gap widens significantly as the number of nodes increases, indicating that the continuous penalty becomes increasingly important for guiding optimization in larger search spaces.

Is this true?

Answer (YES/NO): NO